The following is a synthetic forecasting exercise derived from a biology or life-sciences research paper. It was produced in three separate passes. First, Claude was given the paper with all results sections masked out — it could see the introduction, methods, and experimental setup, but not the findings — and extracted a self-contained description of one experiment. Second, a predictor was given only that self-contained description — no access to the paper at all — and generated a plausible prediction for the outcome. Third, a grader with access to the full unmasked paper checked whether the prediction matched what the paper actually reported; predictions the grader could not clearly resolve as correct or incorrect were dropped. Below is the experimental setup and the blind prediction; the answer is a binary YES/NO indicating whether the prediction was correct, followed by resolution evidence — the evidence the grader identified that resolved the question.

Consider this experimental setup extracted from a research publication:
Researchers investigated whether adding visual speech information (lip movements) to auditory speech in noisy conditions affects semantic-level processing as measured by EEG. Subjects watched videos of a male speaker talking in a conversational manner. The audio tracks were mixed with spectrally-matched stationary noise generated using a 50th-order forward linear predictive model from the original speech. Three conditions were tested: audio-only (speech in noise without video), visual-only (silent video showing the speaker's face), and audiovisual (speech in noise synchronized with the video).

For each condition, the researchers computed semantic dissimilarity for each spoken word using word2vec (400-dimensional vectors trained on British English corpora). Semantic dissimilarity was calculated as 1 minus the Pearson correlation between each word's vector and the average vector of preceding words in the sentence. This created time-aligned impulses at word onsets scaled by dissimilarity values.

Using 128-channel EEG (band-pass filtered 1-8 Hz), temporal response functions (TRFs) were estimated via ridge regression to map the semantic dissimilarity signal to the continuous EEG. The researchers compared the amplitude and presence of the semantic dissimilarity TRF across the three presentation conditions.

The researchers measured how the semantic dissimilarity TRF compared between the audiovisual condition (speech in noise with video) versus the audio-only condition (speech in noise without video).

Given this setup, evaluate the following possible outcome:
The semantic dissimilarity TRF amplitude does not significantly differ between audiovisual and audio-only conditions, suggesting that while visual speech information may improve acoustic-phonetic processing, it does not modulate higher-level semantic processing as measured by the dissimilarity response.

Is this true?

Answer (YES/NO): NO